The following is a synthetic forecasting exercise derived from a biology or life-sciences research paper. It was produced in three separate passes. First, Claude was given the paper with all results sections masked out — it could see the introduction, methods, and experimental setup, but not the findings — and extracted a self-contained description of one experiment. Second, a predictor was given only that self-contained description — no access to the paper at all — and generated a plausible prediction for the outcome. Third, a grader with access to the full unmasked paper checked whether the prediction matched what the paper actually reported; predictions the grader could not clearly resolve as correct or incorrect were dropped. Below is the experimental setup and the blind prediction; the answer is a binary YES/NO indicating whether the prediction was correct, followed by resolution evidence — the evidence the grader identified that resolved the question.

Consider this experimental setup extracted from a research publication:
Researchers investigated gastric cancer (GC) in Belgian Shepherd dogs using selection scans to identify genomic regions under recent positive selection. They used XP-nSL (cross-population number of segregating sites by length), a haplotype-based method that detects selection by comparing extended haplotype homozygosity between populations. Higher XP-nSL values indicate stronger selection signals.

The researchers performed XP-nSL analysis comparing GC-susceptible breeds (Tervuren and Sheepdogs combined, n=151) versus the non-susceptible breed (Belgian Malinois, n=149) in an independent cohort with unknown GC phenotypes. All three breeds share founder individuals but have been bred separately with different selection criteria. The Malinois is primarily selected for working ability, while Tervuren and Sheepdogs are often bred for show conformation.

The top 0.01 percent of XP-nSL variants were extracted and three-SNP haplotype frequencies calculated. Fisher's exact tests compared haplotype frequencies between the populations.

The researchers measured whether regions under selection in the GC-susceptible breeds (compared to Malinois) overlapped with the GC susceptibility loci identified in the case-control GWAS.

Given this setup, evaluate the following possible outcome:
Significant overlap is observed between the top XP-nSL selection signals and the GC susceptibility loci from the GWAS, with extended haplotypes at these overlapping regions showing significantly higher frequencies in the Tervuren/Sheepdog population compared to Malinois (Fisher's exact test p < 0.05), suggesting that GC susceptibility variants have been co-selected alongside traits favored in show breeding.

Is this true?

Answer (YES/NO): NO